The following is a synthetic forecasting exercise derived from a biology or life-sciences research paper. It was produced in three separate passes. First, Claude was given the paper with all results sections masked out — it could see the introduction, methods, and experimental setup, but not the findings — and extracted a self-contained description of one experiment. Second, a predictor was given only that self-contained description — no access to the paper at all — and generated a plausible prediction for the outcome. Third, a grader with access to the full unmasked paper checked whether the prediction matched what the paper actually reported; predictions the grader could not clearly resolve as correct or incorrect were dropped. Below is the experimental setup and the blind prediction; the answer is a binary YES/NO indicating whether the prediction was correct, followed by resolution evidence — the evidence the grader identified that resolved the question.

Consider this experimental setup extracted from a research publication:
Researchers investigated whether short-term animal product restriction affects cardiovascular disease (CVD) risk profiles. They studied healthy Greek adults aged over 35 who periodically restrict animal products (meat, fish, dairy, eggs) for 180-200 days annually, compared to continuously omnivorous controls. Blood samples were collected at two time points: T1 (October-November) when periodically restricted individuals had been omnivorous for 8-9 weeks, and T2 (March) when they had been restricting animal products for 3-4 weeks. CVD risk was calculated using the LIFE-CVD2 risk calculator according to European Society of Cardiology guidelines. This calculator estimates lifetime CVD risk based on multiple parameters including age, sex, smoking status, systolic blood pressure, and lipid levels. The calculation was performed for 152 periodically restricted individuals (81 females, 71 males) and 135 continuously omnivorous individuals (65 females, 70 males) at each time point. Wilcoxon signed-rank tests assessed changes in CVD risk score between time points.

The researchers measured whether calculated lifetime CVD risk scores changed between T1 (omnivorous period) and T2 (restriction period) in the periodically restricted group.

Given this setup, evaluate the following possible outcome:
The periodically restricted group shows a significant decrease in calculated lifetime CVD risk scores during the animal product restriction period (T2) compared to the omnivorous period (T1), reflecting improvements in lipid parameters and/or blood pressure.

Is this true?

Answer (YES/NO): YES